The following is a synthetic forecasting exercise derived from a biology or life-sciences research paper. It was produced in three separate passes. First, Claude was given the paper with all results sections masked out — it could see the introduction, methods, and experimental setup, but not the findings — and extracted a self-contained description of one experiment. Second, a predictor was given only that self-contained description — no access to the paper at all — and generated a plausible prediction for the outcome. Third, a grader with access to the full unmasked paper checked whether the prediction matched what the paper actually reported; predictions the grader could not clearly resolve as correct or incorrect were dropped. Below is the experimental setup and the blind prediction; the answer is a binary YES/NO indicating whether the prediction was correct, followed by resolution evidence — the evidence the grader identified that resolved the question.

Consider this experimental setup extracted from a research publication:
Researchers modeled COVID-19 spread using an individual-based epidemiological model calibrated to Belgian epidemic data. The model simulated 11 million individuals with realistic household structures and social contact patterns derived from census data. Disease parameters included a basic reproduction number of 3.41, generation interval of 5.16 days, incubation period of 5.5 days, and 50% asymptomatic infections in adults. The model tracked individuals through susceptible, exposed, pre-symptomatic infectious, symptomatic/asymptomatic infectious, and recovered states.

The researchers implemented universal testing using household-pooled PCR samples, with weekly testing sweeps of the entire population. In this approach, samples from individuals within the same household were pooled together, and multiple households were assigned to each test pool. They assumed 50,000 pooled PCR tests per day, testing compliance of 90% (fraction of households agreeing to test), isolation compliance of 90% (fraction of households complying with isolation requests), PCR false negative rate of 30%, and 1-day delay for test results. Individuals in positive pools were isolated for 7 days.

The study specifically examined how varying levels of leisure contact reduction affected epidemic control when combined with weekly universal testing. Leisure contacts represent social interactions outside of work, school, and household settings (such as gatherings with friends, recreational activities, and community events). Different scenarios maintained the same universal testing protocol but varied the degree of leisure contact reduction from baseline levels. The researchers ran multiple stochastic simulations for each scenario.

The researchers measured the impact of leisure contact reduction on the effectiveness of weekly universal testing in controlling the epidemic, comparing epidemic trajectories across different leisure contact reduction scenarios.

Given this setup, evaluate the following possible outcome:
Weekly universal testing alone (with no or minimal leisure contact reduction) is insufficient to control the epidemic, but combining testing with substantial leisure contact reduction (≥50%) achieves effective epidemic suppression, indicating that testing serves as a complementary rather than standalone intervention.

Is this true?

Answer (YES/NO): NO